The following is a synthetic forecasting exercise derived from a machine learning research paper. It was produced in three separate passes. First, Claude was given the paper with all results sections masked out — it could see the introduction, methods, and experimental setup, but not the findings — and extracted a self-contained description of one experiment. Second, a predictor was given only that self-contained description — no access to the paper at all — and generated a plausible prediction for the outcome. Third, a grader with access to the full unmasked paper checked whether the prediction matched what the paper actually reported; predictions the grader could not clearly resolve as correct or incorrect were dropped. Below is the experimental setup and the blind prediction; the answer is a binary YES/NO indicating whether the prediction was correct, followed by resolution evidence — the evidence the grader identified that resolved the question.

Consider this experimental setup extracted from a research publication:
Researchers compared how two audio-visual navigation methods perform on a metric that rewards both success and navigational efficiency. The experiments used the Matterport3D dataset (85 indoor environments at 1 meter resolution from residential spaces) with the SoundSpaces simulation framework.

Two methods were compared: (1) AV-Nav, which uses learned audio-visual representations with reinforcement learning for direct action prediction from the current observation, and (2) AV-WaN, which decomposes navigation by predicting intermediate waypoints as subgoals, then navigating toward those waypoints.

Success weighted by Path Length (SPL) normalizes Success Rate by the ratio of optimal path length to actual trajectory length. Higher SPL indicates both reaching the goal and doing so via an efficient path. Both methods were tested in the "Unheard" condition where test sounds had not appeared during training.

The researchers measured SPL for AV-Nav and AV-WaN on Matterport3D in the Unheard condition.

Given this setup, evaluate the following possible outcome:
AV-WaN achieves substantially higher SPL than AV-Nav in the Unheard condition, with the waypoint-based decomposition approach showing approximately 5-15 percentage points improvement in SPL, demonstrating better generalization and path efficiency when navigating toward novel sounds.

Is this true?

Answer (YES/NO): YES